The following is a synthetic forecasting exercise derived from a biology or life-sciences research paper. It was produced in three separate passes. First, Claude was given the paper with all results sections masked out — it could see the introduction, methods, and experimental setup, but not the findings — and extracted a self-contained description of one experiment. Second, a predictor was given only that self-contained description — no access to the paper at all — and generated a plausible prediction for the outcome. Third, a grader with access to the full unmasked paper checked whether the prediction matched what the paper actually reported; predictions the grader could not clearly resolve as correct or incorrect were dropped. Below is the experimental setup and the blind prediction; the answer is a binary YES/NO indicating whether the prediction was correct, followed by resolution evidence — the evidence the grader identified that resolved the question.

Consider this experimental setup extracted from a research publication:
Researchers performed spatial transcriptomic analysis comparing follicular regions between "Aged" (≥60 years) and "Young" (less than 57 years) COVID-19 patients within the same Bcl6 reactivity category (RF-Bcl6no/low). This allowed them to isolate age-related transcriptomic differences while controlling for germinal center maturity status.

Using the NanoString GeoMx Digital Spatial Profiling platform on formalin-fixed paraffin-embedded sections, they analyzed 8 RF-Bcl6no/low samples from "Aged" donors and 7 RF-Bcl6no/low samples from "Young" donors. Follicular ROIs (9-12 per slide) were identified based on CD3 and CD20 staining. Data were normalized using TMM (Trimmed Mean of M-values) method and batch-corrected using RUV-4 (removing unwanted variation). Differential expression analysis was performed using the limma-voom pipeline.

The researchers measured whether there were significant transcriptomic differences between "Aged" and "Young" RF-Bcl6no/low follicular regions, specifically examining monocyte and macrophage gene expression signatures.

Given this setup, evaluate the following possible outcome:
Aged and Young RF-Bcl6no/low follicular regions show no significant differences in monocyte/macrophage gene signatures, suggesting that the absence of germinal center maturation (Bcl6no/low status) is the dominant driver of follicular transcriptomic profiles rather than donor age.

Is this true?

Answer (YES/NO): NO